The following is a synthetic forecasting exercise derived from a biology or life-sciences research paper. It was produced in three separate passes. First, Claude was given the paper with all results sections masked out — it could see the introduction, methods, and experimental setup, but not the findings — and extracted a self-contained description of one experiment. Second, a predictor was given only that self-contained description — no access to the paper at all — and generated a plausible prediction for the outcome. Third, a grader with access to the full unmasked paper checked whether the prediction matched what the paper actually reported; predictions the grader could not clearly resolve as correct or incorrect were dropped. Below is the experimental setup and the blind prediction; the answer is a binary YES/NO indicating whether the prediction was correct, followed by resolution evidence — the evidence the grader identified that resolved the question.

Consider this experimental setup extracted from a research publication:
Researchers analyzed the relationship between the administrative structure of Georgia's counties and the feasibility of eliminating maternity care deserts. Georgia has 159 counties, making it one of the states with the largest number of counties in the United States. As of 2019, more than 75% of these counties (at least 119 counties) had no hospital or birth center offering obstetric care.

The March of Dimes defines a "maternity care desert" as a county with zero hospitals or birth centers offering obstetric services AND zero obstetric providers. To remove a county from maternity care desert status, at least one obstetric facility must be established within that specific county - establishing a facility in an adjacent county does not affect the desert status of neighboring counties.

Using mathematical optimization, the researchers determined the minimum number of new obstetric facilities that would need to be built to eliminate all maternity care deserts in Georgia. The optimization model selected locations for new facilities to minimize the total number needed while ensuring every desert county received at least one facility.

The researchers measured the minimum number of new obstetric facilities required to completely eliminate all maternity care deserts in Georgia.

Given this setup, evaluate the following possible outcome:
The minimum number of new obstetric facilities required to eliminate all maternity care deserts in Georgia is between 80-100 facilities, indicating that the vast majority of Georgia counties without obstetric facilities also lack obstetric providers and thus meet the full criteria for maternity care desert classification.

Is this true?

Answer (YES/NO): NO